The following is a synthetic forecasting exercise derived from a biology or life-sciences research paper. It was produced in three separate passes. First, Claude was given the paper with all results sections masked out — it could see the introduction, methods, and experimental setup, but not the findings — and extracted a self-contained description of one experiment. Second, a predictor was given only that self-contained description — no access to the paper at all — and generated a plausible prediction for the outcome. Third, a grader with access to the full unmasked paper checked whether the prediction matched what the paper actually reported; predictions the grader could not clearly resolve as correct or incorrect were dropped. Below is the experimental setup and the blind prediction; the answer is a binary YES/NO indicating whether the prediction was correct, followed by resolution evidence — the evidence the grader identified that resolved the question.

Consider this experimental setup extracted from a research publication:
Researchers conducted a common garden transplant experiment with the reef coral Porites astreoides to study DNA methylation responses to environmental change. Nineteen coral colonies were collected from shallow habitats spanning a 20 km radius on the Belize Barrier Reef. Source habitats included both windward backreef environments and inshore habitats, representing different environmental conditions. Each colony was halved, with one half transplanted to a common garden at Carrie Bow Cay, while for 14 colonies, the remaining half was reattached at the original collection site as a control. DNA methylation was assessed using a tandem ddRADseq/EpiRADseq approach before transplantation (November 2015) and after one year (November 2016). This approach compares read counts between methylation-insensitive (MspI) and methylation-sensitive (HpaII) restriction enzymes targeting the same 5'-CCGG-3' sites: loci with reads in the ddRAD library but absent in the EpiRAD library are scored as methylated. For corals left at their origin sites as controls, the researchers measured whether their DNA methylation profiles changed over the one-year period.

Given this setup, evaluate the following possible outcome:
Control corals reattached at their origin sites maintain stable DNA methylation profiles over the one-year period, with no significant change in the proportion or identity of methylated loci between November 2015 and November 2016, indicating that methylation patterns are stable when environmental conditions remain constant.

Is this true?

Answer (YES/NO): NO